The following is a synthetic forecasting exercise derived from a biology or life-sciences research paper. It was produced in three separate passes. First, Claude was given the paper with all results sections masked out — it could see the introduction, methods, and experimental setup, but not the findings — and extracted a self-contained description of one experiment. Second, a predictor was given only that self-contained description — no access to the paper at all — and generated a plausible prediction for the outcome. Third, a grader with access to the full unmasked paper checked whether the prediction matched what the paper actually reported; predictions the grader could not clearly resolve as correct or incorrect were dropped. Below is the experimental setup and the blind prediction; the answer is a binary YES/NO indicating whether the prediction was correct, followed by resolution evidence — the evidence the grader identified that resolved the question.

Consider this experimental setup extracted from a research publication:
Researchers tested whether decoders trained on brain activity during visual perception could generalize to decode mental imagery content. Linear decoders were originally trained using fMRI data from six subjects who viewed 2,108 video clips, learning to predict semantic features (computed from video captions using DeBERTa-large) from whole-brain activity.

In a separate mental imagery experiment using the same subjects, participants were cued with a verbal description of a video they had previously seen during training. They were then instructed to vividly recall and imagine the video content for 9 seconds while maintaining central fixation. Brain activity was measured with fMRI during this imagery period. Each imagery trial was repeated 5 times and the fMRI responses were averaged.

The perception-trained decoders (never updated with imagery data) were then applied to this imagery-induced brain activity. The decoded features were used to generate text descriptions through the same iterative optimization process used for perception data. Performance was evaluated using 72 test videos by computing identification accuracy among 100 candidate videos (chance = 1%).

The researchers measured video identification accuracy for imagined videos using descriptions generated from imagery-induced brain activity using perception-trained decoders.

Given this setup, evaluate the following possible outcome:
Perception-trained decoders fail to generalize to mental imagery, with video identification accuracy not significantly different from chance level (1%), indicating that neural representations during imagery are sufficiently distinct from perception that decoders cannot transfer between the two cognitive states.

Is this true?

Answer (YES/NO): NO